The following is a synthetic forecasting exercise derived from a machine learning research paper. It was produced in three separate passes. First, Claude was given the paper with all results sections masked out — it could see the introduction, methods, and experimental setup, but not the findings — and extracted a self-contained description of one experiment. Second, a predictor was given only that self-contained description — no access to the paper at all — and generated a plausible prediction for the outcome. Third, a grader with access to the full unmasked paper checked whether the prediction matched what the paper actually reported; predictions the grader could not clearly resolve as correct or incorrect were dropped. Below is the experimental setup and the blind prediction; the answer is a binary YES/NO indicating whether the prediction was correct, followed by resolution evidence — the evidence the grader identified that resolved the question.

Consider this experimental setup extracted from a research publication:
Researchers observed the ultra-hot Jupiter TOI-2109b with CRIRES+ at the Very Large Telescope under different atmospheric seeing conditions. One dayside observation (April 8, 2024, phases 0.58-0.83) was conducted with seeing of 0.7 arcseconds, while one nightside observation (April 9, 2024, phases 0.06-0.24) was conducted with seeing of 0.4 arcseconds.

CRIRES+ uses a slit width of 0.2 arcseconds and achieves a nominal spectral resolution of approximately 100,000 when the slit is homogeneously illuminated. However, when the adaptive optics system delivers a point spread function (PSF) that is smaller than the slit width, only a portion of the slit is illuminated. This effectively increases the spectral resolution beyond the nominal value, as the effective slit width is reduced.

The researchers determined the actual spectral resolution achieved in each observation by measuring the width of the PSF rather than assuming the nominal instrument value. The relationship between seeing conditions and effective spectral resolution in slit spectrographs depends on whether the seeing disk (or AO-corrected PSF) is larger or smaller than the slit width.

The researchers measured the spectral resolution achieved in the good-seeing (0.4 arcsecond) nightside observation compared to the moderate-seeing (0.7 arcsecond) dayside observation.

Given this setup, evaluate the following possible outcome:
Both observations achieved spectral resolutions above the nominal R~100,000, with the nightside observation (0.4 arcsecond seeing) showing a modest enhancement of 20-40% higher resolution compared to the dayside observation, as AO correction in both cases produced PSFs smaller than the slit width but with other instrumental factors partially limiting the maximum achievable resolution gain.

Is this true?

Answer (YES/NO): YES